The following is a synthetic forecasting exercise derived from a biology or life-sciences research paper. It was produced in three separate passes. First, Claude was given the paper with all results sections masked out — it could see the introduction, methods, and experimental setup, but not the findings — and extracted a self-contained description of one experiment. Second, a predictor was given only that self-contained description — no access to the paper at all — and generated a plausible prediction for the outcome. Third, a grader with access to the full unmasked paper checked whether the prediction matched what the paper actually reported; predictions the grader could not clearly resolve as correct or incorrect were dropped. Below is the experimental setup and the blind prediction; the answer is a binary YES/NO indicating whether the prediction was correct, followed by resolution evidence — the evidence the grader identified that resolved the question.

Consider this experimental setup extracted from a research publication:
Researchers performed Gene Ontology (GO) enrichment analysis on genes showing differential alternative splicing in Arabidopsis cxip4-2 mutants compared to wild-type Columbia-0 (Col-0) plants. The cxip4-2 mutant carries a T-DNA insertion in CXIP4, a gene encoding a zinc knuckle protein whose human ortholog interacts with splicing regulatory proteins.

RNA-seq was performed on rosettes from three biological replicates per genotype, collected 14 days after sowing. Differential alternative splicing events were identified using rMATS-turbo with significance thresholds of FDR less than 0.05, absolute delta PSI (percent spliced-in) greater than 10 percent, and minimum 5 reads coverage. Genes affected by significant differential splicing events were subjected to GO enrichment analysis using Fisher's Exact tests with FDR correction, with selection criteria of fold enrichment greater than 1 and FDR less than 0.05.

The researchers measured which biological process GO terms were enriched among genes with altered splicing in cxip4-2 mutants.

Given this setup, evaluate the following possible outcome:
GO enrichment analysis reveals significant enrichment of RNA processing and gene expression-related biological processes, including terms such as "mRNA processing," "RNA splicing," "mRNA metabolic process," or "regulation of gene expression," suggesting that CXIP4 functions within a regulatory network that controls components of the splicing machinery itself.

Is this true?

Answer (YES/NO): YES